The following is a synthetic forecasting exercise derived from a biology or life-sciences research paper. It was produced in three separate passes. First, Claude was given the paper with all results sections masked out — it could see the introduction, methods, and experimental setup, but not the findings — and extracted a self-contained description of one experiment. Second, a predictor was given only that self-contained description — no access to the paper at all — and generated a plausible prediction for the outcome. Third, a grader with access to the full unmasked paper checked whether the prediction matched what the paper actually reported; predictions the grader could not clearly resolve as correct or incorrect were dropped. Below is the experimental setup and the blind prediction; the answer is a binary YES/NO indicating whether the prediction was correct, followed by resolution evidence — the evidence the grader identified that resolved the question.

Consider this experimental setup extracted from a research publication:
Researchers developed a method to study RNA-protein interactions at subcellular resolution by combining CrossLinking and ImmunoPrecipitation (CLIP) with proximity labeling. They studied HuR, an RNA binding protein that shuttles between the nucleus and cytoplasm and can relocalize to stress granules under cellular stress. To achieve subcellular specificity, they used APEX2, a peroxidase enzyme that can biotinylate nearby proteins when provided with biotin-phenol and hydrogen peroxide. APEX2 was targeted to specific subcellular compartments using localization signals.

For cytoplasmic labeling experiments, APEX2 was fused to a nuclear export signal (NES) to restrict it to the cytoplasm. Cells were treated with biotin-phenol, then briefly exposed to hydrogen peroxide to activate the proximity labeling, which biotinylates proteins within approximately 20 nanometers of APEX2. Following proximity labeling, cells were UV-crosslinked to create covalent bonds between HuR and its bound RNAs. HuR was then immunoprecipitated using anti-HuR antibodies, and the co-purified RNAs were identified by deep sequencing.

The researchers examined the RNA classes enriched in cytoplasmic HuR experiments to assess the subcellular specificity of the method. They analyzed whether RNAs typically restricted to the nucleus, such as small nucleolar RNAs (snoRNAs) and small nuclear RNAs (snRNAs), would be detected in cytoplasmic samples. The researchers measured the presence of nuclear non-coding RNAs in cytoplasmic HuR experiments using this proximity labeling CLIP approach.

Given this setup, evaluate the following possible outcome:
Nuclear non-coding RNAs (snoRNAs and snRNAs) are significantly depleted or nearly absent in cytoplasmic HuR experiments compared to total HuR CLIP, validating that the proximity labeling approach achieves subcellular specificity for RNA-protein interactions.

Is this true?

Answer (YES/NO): NO